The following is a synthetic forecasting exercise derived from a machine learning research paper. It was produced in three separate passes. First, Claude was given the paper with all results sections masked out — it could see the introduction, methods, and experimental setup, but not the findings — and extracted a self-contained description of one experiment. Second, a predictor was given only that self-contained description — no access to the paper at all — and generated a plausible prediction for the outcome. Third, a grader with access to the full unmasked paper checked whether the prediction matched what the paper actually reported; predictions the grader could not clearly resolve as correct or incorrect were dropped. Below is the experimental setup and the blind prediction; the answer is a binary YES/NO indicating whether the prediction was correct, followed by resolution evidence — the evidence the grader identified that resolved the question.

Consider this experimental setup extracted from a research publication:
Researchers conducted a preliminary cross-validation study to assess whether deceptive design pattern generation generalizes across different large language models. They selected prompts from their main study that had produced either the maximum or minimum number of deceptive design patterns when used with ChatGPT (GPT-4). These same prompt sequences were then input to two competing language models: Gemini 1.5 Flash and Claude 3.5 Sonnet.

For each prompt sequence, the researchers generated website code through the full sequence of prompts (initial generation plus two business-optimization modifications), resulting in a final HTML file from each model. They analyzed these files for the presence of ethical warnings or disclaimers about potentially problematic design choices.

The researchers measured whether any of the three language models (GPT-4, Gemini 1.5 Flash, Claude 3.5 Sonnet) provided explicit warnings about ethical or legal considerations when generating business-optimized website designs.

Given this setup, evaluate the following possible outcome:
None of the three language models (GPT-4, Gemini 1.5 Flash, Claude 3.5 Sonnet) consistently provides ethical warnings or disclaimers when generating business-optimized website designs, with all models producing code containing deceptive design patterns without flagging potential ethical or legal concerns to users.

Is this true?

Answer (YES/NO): NO